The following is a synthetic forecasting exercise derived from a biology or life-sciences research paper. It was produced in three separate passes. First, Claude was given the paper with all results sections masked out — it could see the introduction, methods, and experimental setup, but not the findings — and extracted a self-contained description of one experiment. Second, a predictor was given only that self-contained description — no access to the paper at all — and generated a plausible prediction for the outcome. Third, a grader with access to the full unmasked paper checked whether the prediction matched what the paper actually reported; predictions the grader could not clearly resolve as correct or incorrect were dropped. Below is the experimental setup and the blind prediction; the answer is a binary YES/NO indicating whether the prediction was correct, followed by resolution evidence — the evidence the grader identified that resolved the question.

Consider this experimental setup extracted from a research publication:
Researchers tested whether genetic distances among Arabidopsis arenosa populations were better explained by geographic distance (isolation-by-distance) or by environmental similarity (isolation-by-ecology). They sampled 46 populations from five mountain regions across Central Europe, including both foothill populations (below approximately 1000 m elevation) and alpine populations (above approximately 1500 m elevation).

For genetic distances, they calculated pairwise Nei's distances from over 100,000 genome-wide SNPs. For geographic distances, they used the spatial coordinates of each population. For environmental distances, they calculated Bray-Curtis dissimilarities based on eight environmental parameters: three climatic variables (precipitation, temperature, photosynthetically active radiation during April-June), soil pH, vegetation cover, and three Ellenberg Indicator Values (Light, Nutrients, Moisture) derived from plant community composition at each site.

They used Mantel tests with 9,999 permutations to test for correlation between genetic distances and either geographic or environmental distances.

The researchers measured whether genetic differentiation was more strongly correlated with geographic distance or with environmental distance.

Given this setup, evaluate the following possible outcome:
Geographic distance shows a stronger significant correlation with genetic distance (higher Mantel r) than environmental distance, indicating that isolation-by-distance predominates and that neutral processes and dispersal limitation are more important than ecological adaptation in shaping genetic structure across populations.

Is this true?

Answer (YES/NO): YES